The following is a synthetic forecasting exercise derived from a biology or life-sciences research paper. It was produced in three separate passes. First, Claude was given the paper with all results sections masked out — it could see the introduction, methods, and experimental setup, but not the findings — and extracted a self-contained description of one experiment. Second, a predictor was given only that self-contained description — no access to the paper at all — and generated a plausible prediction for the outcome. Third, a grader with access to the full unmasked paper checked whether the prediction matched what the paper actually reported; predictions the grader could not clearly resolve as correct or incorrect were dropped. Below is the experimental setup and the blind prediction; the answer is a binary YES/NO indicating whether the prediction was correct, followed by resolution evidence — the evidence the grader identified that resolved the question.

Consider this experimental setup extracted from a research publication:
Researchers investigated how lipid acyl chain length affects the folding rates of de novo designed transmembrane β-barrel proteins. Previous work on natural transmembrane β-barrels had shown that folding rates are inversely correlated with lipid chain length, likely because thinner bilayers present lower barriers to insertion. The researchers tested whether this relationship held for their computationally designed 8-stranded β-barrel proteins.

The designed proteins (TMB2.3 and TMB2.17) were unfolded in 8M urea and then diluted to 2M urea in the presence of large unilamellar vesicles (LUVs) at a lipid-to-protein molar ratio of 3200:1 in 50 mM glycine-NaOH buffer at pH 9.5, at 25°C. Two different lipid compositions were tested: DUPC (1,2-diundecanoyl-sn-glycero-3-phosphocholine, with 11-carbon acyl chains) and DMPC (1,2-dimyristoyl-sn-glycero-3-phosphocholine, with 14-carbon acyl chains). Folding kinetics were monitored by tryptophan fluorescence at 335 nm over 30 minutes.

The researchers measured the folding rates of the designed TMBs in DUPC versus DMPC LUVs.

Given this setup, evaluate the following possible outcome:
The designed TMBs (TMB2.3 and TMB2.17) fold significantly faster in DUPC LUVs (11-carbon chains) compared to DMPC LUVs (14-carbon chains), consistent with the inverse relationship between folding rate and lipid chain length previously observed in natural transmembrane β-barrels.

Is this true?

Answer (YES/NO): YES